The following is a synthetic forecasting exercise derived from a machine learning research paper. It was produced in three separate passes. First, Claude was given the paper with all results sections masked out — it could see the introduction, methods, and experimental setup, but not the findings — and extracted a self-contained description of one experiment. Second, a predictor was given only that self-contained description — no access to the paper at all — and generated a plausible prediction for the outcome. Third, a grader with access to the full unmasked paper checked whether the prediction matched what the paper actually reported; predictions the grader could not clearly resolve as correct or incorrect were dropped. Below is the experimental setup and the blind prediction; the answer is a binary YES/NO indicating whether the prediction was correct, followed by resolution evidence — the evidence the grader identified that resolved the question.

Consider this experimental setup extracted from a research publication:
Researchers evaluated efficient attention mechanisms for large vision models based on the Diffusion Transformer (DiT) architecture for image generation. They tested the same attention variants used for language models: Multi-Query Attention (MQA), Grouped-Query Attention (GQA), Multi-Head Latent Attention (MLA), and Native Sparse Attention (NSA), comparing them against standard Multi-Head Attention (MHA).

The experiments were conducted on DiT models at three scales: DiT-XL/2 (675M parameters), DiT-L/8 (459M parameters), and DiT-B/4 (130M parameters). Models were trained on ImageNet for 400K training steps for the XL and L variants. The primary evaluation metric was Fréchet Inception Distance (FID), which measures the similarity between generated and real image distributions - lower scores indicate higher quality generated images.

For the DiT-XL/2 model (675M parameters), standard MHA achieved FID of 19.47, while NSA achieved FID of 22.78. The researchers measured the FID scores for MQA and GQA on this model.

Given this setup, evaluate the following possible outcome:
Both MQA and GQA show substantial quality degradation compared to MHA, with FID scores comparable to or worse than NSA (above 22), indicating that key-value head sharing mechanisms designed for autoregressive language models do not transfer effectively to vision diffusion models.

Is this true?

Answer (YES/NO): NO